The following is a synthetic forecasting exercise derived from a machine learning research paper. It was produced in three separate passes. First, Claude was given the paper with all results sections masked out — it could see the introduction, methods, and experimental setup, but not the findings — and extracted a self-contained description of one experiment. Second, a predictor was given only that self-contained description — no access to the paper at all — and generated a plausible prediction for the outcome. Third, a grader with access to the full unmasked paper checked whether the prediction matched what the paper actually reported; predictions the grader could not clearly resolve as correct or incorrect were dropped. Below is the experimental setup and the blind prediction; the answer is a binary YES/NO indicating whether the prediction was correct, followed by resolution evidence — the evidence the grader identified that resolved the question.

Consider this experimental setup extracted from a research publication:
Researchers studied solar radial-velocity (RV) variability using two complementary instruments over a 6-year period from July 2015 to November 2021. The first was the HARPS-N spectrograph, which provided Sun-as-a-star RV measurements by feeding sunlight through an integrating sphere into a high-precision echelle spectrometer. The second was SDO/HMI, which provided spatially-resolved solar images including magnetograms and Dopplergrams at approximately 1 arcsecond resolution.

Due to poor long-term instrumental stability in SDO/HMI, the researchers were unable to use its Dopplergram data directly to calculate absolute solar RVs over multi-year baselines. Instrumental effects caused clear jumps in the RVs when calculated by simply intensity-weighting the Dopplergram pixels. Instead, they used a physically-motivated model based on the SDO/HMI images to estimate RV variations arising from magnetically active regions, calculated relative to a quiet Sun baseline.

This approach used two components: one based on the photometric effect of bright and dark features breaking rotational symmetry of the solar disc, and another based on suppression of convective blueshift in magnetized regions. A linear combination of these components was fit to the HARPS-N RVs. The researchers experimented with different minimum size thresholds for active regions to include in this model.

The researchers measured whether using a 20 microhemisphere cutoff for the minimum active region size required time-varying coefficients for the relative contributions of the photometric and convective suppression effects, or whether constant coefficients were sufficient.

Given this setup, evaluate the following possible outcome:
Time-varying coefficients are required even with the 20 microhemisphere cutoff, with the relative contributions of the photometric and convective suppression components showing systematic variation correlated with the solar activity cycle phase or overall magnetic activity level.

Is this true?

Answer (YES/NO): NO